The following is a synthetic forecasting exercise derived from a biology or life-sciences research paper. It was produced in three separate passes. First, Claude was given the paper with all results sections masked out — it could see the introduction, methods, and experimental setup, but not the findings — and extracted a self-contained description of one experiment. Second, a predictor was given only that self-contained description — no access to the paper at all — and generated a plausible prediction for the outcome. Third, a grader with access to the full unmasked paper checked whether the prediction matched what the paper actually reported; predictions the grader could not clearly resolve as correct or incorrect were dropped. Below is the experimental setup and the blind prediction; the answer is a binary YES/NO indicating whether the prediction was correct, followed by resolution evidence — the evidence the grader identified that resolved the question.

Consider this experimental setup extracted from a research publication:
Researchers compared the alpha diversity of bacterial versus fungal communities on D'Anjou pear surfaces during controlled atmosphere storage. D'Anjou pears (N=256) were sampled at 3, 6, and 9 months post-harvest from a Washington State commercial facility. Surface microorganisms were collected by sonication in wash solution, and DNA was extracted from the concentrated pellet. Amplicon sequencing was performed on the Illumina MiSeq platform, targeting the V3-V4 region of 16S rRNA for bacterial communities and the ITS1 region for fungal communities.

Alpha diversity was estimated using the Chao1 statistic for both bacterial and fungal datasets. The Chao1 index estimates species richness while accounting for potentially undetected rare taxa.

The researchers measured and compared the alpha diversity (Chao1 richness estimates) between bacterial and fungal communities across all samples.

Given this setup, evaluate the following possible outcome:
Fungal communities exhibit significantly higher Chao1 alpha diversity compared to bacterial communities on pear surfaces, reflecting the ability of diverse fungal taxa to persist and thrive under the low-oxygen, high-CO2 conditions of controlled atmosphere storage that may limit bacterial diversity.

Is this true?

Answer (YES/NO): NO